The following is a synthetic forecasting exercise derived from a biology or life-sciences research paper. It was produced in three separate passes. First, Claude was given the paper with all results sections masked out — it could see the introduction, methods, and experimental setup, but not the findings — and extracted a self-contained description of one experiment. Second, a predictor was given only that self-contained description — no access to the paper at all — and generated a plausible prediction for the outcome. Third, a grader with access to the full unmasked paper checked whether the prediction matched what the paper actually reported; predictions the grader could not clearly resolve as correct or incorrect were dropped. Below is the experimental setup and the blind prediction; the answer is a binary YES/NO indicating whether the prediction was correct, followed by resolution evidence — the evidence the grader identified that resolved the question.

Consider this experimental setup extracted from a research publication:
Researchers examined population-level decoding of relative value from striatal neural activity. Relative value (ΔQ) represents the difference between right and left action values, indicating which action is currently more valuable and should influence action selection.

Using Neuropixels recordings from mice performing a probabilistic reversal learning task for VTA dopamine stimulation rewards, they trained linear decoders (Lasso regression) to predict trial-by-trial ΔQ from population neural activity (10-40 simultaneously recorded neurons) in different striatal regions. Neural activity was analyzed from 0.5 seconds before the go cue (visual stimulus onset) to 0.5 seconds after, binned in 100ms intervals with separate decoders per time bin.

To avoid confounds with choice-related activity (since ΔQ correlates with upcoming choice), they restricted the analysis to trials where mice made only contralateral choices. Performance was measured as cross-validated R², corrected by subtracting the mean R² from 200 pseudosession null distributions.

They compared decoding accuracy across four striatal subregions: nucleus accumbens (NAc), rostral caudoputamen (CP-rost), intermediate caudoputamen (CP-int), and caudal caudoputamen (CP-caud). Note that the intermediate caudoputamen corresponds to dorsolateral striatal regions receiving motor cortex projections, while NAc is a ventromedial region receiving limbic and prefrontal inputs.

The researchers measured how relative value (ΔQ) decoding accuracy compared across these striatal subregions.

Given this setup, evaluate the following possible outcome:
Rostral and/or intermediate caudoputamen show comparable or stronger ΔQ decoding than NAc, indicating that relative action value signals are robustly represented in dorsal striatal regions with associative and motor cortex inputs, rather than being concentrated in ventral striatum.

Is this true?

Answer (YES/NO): YES